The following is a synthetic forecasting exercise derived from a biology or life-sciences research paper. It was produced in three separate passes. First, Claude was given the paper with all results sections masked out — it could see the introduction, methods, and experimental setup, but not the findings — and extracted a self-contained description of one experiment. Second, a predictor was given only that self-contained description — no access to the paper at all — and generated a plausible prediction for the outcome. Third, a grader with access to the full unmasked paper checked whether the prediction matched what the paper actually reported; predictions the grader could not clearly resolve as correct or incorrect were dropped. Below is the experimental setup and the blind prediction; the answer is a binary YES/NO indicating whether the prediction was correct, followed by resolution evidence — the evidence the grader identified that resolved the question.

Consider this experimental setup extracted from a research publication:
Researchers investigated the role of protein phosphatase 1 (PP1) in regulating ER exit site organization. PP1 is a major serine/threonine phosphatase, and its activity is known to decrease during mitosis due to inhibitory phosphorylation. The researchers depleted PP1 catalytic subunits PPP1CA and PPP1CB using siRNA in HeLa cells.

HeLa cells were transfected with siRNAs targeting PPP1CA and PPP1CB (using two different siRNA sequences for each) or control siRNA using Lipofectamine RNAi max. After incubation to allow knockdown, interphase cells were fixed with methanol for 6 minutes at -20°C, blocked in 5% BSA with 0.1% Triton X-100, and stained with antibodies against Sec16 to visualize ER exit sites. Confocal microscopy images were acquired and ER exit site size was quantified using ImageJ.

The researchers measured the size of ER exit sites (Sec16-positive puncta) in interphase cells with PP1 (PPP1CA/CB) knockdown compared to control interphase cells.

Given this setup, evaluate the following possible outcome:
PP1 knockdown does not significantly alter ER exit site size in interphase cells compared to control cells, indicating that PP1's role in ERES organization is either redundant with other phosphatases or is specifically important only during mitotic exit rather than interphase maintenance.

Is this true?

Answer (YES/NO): NO